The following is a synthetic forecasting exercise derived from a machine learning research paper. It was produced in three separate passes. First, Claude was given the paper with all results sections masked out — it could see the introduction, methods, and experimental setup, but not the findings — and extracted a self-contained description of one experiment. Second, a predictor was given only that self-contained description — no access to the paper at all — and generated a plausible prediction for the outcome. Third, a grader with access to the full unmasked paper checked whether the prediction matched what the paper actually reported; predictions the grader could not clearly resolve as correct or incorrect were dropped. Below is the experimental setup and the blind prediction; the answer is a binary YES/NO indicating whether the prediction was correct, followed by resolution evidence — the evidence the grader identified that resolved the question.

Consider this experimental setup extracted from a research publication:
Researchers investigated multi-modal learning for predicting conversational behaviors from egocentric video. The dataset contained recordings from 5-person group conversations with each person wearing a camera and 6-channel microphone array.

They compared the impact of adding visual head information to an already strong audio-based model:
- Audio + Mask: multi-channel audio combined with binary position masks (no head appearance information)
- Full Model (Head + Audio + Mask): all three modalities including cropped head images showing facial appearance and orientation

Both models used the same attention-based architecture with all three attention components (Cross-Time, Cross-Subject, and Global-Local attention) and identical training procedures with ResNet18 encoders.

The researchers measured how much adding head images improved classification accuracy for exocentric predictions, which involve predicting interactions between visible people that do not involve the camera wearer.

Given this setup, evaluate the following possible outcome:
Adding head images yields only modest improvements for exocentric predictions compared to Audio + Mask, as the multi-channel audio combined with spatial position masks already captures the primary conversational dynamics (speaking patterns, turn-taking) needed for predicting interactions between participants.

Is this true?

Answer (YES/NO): YES